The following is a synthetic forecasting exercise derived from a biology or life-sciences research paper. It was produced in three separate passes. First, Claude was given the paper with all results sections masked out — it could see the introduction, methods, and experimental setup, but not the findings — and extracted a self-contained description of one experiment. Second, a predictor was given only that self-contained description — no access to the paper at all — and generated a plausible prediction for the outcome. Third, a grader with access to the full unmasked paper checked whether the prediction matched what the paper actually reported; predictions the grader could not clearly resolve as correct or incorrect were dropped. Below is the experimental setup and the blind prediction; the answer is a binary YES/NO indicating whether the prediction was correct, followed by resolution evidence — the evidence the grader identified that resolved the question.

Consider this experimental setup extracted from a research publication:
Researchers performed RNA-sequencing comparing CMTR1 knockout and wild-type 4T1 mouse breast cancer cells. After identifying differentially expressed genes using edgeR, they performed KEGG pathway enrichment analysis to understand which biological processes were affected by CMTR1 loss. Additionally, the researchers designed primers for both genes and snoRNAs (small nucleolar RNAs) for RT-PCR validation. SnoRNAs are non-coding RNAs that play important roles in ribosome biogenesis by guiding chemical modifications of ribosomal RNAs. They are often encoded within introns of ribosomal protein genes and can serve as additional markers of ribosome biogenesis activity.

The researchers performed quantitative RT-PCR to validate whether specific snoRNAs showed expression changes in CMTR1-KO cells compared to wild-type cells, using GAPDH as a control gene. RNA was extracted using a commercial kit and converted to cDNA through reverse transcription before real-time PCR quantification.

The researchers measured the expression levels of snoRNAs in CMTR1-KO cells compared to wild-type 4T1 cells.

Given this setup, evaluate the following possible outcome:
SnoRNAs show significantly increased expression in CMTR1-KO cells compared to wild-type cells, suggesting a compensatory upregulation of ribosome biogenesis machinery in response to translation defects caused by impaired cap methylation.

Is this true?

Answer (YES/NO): NO